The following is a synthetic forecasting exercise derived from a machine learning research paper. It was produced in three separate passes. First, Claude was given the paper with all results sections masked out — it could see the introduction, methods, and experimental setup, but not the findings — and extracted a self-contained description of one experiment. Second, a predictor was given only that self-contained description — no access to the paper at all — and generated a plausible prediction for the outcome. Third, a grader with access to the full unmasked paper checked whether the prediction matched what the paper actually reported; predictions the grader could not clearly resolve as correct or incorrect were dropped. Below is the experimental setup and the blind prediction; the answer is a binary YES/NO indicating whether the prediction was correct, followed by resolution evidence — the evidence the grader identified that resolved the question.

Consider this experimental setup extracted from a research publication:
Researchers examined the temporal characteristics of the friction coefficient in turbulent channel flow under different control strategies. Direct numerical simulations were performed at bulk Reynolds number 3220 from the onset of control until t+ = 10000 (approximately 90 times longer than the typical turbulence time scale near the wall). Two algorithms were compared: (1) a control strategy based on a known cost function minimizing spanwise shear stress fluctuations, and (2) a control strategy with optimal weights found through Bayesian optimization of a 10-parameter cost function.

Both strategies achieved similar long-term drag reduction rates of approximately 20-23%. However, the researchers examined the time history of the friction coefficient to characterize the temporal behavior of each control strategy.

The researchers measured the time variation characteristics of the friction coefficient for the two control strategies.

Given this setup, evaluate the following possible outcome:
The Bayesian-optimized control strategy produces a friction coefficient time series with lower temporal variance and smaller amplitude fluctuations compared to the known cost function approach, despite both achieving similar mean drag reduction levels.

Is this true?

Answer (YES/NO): NO